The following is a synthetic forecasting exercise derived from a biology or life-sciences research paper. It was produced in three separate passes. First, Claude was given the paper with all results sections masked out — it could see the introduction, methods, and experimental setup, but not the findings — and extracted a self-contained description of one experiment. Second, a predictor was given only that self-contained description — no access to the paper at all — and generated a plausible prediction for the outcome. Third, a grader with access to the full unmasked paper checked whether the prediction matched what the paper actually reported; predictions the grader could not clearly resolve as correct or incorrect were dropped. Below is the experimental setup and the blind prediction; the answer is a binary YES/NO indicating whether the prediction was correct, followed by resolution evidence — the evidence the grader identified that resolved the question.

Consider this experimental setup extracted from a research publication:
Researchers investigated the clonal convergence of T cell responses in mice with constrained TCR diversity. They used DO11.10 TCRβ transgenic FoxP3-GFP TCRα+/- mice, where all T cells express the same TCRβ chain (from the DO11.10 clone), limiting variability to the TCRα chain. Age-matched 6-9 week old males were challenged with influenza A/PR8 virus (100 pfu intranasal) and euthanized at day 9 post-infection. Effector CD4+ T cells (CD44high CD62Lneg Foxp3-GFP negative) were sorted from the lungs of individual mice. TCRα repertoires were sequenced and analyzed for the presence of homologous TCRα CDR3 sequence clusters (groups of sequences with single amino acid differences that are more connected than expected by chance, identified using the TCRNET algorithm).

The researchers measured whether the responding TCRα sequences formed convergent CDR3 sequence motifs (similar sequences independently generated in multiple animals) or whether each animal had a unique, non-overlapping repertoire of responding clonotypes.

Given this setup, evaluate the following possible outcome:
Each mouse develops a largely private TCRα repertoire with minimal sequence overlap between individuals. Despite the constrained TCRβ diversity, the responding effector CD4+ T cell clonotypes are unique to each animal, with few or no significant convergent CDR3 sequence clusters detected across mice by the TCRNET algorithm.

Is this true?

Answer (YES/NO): NO